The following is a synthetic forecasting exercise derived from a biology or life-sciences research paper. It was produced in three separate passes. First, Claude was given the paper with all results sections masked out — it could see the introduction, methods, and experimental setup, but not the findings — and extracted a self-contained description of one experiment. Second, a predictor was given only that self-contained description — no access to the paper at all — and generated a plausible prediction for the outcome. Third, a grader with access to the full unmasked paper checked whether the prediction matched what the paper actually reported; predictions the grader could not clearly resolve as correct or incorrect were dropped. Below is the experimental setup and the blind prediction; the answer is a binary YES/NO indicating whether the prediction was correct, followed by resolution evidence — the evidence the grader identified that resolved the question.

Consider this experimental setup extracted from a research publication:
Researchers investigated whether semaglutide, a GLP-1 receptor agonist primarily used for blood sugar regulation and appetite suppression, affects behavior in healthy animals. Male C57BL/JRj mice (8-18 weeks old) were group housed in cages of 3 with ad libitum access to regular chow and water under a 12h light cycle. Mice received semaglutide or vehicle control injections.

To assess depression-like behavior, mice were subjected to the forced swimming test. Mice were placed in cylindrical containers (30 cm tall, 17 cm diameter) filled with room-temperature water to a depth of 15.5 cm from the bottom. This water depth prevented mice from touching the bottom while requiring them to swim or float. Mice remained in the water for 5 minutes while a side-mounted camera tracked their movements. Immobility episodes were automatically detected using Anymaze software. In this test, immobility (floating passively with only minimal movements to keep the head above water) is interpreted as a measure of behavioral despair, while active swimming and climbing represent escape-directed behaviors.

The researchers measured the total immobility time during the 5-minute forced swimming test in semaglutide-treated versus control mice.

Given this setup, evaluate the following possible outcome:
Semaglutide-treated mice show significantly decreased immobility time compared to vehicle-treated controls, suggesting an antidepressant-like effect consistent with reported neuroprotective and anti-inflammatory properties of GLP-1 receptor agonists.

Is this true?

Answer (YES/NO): YES